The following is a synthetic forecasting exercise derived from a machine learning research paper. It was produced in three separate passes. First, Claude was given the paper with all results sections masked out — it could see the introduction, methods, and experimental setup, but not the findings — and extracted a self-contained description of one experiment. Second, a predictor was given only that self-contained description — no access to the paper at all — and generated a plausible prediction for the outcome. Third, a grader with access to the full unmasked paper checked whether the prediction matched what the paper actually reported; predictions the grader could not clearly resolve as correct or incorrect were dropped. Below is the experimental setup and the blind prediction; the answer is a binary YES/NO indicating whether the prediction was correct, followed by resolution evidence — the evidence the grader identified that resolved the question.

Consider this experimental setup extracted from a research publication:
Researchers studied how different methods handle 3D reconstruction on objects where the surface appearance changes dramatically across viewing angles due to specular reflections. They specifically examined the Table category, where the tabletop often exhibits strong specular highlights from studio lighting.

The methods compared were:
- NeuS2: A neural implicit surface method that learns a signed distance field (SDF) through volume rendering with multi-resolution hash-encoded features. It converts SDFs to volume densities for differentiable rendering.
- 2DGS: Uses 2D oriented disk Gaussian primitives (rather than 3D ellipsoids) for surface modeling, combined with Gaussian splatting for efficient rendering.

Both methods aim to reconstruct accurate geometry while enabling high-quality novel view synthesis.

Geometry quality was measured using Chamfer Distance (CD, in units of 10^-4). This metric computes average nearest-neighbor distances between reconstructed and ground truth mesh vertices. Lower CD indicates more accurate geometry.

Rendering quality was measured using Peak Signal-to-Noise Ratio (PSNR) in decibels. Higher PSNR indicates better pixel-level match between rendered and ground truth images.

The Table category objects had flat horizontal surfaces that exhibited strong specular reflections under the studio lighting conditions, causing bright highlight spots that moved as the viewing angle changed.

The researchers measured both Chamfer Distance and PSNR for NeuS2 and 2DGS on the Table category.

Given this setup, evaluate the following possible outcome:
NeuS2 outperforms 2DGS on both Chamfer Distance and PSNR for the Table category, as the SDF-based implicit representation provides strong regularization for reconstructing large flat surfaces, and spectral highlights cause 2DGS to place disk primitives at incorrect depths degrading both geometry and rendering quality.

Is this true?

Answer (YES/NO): NO